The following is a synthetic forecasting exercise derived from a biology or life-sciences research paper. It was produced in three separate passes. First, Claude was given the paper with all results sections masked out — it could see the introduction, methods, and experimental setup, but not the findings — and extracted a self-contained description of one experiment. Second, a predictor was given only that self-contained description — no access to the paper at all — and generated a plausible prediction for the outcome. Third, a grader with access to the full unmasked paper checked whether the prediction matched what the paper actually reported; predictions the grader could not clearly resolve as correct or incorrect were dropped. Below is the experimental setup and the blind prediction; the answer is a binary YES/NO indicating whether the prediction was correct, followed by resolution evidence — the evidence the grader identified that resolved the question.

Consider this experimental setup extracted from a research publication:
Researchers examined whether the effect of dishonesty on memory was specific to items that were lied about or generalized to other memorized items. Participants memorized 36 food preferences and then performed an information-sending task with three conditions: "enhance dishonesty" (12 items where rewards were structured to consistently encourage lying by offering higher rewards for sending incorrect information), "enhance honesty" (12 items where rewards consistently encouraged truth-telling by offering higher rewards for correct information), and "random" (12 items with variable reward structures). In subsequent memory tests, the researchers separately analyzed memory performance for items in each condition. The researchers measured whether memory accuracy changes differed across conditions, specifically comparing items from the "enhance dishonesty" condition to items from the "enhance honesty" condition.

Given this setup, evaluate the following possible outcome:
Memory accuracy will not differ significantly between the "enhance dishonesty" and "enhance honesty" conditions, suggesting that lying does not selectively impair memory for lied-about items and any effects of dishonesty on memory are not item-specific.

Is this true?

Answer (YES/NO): NO